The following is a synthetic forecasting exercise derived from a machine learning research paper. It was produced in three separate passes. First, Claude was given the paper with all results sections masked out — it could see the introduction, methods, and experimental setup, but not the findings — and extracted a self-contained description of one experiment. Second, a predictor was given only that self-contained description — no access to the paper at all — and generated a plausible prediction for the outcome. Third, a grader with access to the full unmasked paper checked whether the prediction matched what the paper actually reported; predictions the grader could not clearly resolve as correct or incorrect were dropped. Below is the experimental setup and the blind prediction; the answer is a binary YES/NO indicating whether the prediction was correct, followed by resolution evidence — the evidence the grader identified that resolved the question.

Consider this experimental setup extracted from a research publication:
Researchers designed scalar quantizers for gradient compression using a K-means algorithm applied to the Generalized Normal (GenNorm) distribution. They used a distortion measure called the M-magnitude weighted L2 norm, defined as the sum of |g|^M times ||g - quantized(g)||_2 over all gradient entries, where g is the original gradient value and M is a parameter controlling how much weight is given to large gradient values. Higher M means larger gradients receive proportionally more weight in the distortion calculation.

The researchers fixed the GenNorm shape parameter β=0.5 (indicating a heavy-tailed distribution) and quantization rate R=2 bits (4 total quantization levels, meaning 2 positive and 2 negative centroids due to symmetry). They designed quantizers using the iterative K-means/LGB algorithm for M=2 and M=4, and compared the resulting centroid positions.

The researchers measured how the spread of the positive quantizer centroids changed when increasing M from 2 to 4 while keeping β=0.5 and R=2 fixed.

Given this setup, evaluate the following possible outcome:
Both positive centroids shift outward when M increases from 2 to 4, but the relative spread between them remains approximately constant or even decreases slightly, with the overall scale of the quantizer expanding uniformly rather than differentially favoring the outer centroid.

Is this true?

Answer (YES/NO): NO